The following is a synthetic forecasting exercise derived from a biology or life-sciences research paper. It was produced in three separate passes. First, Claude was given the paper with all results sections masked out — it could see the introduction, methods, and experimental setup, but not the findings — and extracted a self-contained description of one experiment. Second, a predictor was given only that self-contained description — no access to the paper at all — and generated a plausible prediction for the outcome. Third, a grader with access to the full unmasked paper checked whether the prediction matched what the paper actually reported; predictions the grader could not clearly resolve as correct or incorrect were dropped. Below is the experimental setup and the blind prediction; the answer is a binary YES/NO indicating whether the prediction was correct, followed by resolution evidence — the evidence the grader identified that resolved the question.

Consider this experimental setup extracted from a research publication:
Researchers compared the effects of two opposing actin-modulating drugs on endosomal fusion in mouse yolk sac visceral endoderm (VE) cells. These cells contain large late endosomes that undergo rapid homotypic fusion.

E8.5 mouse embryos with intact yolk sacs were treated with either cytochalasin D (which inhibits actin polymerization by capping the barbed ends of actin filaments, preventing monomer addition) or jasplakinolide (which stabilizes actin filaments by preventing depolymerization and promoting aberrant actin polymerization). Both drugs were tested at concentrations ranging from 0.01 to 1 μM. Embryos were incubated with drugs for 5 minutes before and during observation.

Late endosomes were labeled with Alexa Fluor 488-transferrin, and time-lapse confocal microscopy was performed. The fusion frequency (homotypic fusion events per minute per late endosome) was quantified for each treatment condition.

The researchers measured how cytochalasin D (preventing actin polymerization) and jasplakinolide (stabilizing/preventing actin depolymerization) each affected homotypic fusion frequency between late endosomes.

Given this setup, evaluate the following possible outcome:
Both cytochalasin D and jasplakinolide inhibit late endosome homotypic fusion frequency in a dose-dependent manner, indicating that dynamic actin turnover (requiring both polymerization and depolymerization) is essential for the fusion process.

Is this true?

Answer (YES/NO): YES